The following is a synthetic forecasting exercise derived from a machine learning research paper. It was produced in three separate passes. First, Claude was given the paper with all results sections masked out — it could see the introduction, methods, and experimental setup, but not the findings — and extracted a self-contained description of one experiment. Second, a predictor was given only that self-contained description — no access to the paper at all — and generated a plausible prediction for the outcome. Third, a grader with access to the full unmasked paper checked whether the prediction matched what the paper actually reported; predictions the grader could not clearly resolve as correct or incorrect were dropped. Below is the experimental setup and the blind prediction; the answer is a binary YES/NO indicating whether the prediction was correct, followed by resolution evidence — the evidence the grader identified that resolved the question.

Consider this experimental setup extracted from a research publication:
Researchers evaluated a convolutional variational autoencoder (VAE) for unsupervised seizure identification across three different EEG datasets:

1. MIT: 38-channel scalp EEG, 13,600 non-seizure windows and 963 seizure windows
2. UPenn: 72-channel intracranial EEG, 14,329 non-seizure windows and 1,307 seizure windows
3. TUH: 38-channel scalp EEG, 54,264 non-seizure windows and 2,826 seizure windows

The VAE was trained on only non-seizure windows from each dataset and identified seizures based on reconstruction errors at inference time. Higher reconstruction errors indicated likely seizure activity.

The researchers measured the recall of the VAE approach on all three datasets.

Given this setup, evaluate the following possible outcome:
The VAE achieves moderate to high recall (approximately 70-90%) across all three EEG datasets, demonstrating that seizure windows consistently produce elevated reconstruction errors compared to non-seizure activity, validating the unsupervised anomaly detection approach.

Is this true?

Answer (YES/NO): NO